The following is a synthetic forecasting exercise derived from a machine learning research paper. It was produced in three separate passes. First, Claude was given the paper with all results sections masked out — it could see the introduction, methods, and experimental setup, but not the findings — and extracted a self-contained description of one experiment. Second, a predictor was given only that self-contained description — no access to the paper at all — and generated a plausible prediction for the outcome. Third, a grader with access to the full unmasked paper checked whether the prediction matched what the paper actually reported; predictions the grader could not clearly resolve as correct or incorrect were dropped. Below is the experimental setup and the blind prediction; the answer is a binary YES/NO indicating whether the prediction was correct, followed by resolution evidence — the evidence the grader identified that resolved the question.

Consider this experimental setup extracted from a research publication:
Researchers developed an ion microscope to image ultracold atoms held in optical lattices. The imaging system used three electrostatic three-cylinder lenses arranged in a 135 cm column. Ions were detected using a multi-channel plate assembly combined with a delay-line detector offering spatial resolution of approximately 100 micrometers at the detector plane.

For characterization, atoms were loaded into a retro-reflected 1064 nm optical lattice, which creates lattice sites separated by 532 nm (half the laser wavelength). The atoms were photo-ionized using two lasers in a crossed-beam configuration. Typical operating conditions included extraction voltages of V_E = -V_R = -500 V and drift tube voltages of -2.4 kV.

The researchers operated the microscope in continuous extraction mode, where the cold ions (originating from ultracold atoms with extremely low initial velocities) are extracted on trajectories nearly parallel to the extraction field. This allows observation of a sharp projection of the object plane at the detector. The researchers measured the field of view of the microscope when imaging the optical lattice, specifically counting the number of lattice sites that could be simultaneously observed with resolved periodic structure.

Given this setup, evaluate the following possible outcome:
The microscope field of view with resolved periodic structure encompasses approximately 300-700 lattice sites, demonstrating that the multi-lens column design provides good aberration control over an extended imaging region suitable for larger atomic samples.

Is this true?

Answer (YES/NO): NO